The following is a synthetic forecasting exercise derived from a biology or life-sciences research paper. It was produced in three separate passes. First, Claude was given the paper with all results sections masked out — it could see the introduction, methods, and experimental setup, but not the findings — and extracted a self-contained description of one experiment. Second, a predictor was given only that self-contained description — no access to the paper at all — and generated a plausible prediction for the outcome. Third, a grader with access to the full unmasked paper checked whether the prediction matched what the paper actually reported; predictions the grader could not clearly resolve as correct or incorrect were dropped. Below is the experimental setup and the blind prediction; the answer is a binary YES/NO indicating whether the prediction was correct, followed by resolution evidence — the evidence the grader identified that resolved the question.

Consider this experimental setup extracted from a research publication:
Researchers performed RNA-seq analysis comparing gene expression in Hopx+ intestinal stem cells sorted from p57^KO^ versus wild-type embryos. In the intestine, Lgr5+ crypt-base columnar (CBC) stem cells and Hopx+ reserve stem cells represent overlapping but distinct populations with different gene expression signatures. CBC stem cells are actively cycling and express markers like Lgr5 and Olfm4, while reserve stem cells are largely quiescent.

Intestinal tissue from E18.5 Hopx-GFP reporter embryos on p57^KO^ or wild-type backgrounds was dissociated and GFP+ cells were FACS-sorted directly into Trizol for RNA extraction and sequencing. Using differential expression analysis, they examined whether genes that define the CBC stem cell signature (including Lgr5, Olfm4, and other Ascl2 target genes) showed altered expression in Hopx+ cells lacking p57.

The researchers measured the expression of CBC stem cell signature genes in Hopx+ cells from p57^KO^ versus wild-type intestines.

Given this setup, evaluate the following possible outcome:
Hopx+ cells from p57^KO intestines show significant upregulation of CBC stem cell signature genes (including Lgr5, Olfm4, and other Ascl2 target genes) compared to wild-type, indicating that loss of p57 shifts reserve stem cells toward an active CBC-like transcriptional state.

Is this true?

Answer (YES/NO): YES